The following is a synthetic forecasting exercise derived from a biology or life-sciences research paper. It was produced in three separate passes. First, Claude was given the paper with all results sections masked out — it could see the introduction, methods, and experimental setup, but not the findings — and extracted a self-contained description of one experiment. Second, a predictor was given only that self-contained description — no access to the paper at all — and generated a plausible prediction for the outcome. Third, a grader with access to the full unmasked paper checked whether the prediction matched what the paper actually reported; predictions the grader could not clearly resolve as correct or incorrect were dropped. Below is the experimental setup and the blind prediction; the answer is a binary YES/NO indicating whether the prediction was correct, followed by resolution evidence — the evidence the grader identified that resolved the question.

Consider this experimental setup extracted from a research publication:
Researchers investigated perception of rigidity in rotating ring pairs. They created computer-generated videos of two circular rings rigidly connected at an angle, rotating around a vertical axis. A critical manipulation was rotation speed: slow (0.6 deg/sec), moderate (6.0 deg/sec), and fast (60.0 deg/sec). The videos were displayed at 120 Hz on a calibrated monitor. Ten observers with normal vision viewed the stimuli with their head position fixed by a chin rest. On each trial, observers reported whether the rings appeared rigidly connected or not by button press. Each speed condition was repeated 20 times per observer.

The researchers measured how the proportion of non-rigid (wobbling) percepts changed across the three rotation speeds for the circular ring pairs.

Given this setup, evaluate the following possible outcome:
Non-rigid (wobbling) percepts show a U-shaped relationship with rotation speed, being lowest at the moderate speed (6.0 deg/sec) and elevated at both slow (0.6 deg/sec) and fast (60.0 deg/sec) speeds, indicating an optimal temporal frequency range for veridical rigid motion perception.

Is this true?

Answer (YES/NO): NO